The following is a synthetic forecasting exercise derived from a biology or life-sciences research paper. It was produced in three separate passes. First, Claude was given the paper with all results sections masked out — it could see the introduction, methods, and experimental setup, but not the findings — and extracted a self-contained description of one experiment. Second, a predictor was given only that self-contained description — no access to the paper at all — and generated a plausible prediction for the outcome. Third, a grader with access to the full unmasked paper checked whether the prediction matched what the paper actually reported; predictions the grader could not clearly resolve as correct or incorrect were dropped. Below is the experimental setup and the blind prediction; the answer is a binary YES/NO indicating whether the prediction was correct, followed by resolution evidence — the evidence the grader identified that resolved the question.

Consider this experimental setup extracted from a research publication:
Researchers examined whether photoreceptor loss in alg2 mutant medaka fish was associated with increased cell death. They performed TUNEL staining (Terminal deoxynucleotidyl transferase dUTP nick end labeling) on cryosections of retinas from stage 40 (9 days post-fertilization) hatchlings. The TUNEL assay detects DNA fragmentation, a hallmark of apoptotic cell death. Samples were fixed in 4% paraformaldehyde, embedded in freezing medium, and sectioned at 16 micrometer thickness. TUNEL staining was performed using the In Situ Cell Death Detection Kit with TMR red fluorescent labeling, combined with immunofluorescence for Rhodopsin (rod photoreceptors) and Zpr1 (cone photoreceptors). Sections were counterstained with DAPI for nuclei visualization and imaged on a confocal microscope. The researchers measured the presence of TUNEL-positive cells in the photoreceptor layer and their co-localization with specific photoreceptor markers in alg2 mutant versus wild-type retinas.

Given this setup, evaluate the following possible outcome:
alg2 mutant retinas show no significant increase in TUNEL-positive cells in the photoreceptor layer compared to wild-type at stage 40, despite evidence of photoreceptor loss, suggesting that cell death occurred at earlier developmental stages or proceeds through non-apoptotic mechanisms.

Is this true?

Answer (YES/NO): NO